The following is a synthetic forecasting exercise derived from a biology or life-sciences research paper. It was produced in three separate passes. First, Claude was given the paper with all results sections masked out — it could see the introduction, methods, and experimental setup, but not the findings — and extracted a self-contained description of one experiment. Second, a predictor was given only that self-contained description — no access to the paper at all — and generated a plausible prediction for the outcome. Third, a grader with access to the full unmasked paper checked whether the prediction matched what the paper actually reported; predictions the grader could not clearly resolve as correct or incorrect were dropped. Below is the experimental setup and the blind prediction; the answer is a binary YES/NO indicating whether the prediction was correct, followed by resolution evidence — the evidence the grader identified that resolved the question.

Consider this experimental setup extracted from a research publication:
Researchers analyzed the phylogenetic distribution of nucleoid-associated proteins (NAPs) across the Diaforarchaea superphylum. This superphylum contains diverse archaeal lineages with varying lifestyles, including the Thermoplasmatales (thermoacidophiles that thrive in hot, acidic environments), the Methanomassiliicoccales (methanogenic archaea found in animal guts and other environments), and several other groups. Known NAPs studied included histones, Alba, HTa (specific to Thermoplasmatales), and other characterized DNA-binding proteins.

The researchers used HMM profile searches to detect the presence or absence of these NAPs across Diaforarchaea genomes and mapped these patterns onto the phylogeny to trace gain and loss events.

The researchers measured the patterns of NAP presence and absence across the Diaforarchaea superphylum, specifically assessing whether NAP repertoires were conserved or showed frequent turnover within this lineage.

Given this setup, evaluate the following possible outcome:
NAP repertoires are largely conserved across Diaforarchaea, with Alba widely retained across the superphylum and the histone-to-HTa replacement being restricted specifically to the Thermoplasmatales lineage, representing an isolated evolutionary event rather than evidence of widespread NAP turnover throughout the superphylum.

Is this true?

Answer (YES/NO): NO